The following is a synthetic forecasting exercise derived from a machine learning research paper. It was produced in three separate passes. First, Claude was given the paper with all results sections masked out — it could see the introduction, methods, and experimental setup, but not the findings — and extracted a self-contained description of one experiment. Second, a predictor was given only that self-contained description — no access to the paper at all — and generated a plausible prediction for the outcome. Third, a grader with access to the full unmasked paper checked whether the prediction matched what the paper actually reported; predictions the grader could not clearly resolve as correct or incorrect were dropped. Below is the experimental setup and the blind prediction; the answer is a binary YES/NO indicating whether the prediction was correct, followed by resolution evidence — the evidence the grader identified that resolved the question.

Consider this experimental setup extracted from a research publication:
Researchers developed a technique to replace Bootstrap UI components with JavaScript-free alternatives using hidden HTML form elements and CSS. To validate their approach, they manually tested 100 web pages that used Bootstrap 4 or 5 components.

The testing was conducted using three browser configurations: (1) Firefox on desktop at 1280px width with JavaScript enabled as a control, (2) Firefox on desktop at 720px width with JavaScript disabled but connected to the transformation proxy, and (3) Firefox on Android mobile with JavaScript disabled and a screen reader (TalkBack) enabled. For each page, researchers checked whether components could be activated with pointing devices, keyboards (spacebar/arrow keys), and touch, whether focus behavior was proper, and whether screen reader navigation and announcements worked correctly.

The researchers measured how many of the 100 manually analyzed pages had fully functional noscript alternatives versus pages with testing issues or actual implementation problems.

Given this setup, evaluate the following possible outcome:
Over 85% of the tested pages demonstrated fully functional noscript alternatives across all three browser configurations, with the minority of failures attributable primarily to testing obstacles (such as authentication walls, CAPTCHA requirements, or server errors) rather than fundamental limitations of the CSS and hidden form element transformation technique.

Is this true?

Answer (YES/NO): NO